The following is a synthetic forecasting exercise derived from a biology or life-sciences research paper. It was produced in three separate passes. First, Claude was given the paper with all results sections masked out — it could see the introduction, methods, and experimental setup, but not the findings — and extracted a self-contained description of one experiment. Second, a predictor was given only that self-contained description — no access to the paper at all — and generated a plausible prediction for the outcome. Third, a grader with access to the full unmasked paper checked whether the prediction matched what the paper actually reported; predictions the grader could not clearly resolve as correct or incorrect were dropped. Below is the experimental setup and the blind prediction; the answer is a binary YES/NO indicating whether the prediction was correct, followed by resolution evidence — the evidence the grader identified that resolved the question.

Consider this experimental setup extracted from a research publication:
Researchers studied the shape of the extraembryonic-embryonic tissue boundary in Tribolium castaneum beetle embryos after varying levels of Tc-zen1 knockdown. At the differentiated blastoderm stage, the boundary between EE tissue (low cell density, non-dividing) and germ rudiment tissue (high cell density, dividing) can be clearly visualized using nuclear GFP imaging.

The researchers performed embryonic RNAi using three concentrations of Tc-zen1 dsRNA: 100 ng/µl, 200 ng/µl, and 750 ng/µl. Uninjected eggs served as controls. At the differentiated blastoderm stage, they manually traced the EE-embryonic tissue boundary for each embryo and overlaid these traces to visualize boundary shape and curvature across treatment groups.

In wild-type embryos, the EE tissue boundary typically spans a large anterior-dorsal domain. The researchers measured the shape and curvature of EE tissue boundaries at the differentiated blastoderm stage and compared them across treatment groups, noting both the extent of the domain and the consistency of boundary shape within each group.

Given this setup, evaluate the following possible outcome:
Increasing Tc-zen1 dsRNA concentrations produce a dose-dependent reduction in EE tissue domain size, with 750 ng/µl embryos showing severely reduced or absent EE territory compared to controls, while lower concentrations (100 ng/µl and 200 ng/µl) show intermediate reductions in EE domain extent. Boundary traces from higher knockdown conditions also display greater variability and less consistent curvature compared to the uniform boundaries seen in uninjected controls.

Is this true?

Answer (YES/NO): NO